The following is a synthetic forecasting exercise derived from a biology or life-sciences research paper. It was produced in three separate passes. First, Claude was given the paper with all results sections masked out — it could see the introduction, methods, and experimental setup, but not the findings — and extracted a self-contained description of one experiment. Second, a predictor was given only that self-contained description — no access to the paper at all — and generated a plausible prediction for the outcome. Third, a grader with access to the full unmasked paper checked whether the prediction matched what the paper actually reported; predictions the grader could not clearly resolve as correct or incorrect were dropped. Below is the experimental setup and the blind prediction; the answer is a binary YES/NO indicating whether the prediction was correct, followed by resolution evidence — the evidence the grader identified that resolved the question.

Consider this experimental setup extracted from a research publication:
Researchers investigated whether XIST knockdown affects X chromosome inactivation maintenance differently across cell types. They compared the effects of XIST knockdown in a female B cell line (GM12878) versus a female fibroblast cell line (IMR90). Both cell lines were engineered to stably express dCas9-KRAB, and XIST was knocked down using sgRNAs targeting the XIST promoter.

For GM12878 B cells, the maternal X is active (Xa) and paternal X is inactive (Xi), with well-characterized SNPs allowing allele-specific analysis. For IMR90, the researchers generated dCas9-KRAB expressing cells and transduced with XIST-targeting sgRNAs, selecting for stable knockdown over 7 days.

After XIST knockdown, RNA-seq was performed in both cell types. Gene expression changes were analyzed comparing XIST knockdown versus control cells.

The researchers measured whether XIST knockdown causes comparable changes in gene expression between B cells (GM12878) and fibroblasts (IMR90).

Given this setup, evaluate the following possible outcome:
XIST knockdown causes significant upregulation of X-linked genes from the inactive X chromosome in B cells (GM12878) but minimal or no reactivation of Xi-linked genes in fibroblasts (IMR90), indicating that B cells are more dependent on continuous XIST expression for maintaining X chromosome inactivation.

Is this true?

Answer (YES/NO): YES